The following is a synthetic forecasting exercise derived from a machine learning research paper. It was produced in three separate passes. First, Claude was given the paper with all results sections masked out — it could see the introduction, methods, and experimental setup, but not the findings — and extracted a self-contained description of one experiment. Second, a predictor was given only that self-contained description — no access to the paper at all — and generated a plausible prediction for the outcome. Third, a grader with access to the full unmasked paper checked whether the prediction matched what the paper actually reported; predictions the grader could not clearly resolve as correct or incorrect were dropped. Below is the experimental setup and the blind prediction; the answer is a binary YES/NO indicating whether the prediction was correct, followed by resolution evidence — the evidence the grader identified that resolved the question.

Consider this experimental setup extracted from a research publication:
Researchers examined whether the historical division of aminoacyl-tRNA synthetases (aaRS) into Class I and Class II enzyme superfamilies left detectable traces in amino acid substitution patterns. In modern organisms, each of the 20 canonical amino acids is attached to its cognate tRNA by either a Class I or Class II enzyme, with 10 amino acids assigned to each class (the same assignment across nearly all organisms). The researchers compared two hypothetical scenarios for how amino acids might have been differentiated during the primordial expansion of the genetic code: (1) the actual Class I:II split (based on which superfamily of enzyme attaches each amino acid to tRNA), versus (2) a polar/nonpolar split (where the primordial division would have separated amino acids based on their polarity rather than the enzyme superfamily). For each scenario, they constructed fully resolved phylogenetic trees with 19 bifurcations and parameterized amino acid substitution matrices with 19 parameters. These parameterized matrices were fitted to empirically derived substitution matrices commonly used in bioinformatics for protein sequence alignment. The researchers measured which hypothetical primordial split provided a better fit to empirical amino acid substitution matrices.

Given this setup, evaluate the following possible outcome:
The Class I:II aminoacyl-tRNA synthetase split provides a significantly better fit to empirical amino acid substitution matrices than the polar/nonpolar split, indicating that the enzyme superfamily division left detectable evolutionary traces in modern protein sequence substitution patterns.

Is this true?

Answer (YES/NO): NO